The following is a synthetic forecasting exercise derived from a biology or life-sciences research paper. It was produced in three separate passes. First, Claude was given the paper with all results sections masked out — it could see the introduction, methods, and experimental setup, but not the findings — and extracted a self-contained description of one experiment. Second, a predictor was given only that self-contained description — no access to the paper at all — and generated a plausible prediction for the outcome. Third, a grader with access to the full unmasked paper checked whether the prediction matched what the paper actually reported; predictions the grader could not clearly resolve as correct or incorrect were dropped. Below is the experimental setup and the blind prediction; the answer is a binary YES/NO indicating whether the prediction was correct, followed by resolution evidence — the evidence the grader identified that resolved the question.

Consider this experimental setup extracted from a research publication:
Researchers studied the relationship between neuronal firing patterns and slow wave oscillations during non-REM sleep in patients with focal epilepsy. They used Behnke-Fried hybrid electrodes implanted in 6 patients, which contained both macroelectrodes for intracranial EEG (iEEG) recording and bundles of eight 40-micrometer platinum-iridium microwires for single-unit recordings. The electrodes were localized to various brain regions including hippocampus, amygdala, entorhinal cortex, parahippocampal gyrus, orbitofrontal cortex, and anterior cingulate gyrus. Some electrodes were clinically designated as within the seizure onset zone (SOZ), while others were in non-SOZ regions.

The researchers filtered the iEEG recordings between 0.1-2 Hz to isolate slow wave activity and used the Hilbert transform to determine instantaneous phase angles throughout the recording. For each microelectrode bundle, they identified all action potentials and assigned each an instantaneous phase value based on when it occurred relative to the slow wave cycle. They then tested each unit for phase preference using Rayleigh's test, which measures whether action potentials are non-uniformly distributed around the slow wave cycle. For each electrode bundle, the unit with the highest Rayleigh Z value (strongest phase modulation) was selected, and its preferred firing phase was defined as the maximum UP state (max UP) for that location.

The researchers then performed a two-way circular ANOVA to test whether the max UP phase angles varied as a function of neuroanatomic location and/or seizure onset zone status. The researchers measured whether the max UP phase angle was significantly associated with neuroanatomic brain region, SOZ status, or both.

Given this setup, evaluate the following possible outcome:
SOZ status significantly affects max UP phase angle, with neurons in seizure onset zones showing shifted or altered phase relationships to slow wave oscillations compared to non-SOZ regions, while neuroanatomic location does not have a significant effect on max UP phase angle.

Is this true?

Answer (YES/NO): NO